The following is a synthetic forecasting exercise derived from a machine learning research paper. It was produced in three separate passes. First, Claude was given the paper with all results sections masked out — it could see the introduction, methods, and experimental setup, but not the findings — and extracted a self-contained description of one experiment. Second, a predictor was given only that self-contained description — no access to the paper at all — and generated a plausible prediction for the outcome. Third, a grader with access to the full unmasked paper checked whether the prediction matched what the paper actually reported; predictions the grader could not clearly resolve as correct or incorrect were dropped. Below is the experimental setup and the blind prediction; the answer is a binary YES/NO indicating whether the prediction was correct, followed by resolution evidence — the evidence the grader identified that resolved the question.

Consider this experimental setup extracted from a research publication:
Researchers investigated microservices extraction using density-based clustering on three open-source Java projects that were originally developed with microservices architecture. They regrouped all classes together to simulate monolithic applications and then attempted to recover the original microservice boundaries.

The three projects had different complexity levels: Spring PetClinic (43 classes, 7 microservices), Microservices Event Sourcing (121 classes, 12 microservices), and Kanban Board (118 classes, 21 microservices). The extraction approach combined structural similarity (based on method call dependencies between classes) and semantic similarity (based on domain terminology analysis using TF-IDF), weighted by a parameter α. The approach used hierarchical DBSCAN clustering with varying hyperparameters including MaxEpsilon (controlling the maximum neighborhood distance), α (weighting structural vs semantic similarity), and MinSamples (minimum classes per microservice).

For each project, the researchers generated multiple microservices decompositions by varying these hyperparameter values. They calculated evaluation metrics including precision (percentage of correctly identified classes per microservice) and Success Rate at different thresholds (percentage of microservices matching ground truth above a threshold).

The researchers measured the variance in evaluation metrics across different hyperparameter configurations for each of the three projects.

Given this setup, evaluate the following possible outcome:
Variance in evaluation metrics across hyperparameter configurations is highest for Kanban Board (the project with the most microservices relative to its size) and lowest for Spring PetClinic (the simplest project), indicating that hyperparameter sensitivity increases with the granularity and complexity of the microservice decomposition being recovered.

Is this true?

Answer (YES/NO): NO